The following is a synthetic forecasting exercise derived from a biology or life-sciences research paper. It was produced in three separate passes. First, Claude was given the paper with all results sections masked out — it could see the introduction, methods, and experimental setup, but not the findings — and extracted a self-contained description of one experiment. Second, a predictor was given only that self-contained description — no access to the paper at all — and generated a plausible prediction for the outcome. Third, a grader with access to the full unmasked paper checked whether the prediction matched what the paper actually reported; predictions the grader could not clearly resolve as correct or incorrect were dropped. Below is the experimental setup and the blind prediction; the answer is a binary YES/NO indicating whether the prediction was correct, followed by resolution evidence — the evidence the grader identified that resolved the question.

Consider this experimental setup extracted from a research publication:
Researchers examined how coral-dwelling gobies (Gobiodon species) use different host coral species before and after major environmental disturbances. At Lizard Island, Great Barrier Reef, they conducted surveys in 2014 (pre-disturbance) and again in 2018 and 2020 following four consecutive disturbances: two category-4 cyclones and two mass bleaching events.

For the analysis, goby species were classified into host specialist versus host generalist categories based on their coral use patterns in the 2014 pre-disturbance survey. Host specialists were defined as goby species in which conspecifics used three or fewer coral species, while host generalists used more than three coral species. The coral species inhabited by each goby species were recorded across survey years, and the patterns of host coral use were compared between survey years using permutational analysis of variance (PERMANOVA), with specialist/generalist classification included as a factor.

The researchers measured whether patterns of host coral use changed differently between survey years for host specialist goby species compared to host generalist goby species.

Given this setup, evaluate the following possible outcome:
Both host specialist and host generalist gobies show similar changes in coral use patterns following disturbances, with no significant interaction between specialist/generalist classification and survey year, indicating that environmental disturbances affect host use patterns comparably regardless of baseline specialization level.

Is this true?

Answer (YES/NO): YES